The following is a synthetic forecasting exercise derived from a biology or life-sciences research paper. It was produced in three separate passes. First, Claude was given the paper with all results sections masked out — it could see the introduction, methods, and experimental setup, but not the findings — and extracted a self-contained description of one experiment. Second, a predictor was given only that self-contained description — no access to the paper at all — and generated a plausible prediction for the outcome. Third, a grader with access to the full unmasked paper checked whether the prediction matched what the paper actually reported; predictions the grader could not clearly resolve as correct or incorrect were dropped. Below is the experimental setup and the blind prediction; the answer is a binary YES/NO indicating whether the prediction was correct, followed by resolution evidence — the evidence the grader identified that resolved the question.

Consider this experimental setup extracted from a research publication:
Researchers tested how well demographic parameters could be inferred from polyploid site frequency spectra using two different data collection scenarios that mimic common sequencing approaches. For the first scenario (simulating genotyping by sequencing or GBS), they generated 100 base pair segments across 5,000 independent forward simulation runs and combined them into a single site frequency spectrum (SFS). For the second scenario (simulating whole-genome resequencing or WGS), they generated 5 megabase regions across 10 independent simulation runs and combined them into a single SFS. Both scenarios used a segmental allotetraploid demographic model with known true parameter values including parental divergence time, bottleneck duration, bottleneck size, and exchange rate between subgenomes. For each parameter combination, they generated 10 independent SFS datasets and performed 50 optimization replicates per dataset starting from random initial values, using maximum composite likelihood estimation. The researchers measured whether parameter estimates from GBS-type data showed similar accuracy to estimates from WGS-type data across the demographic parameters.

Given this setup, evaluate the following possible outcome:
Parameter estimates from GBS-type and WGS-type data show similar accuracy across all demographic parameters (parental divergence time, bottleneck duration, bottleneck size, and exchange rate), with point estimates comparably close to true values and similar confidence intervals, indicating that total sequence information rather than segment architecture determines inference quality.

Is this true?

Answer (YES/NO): NO